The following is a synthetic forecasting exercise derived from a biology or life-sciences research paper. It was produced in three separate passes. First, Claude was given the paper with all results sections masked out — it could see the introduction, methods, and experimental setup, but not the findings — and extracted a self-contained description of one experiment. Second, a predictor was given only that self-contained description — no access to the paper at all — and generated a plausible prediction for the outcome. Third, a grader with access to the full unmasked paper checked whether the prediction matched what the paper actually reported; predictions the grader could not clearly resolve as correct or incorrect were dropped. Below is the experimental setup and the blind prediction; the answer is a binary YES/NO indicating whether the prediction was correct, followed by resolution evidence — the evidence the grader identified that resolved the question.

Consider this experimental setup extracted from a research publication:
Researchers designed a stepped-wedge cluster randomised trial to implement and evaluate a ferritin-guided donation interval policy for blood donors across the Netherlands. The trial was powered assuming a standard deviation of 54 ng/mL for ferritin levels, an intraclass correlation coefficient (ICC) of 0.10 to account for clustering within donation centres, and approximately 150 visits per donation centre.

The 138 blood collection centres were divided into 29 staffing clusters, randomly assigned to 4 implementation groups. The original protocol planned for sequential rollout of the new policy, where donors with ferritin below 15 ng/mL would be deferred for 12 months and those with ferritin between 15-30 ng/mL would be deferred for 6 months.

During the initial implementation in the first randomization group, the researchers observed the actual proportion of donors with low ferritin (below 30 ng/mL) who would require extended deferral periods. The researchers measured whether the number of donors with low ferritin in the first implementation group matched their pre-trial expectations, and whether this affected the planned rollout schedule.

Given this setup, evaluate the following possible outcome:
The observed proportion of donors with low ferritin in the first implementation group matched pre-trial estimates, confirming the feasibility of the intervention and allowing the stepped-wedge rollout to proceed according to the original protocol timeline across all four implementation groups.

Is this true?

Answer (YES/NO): NO